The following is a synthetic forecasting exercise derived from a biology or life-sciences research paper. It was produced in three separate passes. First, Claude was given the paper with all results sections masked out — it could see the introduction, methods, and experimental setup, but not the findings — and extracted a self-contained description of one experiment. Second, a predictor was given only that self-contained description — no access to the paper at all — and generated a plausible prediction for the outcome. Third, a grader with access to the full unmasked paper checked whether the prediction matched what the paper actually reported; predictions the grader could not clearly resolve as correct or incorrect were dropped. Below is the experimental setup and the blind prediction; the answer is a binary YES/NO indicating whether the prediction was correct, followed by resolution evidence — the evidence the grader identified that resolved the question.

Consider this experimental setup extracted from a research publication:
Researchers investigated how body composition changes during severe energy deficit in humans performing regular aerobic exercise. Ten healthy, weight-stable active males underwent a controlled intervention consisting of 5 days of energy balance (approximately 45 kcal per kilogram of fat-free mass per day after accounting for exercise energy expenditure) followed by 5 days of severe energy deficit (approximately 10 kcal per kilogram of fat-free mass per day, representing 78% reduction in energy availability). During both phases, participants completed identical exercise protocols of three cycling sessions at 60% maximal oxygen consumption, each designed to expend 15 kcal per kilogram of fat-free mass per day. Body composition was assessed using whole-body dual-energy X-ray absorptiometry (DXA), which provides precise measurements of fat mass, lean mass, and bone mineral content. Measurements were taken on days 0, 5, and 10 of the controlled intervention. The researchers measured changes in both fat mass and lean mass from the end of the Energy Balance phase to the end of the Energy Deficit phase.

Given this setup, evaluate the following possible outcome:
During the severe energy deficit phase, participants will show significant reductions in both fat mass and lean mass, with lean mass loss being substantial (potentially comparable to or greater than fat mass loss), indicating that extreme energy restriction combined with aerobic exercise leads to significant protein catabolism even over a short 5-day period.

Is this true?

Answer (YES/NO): NO